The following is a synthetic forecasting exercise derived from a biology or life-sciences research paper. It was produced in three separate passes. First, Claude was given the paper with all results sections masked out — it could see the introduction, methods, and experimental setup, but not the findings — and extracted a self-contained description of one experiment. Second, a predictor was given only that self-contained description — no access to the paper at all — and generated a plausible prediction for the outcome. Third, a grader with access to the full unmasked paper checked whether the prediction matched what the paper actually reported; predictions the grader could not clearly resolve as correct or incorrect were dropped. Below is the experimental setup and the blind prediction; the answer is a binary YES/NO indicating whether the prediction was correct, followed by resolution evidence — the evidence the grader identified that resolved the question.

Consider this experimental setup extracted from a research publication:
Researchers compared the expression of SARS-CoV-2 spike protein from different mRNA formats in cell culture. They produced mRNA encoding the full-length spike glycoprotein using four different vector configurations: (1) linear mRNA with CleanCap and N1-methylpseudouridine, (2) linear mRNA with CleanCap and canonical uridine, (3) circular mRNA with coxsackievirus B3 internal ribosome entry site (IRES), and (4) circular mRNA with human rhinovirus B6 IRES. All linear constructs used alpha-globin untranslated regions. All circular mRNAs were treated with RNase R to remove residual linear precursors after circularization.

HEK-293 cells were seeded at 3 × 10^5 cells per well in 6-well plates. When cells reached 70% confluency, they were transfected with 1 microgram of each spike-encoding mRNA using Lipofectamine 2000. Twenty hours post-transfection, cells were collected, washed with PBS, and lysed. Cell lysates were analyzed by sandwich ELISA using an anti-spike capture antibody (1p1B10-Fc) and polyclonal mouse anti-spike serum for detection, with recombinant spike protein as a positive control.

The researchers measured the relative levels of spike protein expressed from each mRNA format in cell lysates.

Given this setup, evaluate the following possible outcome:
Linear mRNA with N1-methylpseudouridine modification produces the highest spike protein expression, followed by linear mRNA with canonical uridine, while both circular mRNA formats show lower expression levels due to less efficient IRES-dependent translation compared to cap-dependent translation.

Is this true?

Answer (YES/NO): NO